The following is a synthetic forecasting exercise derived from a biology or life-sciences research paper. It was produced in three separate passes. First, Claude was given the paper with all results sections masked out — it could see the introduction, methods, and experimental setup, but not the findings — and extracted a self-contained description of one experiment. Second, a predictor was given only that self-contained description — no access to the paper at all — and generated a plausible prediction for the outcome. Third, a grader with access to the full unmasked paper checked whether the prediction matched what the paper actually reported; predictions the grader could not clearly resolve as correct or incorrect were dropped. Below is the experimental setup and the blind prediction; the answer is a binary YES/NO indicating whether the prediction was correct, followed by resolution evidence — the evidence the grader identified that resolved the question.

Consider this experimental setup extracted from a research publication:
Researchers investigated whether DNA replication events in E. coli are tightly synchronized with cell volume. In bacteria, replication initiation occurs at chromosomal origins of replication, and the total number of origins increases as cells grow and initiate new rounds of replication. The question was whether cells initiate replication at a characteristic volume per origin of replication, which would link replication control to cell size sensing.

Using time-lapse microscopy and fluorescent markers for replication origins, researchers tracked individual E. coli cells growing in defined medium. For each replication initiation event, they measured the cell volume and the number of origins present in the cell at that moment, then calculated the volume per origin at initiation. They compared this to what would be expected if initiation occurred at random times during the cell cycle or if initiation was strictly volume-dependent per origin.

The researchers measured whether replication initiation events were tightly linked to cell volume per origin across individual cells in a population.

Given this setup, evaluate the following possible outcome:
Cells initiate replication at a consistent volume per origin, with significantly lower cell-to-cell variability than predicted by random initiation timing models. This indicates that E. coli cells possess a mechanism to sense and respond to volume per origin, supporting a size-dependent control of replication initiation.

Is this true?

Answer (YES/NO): YES